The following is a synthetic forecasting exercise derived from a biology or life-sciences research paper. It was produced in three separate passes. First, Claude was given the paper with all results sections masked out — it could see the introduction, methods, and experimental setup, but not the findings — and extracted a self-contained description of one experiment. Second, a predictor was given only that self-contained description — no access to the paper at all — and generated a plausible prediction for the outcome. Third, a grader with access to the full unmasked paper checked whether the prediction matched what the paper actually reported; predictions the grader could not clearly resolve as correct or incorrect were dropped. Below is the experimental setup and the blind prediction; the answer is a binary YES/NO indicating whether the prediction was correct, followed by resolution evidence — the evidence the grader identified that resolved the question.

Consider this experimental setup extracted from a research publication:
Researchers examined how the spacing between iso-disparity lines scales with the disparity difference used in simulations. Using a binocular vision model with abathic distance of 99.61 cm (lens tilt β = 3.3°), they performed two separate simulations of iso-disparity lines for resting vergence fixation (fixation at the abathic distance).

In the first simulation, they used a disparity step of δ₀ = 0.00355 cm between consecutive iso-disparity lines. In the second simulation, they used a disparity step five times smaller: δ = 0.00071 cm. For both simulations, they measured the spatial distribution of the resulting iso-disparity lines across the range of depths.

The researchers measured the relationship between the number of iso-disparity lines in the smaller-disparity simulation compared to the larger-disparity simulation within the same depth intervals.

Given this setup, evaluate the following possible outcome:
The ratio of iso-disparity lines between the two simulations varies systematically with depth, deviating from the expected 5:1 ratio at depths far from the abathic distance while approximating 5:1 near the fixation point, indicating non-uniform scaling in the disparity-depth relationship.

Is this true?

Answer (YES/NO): NO